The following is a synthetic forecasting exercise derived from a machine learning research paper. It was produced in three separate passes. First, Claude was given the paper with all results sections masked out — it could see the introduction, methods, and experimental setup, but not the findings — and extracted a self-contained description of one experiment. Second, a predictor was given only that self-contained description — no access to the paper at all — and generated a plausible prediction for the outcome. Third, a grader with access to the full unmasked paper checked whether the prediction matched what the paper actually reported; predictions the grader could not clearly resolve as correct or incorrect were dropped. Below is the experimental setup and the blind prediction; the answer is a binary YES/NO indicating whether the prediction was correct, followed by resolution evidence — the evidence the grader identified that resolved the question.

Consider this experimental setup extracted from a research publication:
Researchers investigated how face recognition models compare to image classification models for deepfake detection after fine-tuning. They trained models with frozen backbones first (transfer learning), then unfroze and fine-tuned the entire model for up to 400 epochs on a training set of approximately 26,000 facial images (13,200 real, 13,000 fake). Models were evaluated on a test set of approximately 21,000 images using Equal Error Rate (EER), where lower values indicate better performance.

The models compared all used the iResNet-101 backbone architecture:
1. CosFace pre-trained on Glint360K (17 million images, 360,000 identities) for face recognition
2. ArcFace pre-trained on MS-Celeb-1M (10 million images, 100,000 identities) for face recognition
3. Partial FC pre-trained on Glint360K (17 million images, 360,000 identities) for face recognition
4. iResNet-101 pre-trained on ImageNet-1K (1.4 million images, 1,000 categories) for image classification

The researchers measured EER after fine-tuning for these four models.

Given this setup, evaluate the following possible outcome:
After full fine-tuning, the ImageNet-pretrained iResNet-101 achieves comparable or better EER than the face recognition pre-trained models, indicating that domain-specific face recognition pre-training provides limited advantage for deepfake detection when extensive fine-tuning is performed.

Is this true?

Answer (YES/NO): YES